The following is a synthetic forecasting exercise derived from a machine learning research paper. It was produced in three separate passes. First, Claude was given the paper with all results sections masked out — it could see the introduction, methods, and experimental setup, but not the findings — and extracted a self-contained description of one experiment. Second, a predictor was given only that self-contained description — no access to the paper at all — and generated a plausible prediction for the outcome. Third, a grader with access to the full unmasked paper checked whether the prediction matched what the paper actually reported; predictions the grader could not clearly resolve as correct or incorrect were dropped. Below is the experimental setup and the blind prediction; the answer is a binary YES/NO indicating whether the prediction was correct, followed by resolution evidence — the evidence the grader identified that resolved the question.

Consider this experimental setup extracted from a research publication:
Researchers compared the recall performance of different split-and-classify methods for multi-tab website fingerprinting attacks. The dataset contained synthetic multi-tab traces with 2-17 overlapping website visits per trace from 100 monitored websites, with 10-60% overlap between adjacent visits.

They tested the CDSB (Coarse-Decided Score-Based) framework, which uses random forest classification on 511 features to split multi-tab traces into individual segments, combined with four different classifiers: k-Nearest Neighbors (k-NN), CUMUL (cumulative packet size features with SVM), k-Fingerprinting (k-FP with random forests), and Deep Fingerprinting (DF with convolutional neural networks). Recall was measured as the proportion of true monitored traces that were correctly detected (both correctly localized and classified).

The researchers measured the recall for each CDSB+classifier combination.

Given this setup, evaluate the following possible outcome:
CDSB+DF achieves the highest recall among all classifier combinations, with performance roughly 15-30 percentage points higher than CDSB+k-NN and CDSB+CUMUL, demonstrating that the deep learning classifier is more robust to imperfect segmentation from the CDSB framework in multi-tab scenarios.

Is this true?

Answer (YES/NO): NO